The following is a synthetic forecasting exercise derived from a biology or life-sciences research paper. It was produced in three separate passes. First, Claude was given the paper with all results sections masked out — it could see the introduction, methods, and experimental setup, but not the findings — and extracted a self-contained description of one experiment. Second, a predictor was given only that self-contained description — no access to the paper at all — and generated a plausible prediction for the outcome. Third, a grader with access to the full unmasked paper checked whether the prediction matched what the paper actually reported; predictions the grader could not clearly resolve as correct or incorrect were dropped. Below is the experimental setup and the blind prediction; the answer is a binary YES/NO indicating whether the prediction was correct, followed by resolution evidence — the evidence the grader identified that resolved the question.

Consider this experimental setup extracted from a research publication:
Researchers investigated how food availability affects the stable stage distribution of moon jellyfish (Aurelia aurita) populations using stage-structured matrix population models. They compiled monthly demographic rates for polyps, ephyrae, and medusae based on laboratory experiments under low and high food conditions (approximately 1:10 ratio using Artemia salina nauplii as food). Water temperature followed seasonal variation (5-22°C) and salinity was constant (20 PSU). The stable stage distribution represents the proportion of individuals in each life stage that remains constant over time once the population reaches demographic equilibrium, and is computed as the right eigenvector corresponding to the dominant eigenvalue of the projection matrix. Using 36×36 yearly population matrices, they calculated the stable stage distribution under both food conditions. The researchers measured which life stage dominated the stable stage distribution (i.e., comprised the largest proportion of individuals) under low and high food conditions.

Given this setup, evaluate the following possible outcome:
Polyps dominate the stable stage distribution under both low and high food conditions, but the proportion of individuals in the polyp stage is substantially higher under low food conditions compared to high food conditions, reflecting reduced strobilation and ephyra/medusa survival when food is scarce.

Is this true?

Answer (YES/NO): YES